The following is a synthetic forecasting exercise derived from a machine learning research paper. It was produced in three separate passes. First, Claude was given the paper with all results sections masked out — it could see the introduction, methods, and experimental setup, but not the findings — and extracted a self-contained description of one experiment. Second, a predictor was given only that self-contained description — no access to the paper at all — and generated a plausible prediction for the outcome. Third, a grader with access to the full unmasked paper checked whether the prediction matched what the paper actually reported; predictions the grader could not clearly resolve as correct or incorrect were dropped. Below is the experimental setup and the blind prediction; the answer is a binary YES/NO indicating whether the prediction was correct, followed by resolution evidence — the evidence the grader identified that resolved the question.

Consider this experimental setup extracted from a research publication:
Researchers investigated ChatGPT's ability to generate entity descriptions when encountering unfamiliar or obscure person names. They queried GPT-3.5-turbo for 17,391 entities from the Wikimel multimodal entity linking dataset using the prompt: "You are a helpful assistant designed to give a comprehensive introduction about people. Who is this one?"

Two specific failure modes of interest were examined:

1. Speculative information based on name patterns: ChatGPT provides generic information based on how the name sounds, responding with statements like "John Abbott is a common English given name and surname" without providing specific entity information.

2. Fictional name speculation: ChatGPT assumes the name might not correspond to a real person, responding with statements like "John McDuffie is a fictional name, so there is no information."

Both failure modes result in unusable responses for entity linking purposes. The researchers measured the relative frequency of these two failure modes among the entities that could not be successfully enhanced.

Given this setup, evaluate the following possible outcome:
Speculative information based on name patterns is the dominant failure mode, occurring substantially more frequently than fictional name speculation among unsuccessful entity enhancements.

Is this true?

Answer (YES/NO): NO